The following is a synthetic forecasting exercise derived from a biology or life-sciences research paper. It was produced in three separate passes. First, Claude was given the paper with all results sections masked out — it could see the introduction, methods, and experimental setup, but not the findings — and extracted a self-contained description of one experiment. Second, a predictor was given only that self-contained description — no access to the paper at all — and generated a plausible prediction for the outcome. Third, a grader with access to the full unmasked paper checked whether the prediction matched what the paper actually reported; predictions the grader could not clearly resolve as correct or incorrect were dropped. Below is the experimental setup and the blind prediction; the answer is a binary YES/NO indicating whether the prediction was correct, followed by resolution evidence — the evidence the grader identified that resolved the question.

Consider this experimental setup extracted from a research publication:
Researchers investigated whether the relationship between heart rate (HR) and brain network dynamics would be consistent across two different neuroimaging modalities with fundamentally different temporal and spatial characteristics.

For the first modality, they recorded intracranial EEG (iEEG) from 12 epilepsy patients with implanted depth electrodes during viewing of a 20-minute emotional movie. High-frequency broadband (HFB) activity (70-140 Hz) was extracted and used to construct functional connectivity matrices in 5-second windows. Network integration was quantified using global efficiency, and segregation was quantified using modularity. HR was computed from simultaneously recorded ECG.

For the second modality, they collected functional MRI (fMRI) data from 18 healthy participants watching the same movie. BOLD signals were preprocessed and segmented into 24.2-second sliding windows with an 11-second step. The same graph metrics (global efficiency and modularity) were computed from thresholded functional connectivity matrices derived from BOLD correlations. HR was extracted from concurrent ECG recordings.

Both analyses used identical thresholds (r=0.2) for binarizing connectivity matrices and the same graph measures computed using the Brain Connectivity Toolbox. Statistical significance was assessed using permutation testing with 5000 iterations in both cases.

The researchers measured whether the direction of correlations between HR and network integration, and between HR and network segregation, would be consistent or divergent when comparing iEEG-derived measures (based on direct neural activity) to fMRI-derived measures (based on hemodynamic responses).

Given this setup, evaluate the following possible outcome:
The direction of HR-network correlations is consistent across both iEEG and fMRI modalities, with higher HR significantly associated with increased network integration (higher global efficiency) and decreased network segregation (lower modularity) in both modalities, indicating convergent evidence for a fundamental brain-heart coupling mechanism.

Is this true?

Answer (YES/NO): NO